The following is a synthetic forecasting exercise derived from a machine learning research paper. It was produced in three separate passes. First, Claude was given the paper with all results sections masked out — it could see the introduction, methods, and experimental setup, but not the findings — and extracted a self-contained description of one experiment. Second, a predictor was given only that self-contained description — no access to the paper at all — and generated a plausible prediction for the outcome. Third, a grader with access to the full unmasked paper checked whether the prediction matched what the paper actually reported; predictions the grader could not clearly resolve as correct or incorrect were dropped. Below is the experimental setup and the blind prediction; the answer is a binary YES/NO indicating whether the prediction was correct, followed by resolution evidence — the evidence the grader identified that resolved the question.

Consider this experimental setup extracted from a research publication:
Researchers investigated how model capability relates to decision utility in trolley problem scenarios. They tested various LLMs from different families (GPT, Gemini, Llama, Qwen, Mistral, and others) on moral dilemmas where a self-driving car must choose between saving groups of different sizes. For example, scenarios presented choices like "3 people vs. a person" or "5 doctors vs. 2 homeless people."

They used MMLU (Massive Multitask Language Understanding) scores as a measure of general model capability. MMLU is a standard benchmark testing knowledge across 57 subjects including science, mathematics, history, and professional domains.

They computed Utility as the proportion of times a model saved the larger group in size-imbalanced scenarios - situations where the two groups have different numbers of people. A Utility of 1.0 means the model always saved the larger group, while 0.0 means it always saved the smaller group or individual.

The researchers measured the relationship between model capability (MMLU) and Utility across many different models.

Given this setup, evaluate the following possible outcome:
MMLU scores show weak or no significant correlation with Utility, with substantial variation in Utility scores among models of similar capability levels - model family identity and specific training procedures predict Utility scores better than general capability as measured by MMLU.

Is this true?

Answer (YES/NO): NO